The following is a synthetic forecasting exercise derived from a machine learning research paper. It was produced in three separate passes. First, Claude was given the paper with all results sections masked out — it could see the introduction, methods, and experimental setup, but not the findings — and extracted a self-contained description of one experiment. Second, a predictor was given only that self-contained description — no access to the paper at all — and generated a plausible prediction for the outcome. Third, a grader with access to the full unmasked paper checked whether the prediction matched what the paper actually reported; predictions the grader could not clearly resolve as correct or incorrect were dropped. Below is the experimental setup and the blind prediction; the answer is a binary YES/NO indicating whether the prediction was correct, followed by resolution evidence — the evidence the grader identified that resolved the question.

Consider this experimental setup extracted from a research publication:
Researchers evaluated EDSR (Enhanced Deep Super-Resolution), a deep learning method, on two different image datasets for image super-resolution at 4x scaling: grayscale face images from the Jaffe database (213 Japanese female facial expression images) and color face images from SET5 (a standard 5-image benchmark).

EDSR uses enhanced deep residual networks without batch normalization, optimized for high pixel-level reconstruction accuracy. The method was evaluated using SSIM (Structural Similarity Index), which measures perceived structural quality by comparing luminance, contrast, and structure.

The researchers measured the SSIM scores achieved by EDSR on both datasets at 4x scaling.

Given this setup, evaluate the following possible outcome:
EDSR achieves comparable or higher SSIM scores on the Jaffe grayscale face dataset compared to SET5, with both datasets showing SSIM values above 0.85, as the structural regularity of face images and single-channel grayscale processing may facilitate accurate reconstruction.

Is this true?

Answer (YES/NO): NO